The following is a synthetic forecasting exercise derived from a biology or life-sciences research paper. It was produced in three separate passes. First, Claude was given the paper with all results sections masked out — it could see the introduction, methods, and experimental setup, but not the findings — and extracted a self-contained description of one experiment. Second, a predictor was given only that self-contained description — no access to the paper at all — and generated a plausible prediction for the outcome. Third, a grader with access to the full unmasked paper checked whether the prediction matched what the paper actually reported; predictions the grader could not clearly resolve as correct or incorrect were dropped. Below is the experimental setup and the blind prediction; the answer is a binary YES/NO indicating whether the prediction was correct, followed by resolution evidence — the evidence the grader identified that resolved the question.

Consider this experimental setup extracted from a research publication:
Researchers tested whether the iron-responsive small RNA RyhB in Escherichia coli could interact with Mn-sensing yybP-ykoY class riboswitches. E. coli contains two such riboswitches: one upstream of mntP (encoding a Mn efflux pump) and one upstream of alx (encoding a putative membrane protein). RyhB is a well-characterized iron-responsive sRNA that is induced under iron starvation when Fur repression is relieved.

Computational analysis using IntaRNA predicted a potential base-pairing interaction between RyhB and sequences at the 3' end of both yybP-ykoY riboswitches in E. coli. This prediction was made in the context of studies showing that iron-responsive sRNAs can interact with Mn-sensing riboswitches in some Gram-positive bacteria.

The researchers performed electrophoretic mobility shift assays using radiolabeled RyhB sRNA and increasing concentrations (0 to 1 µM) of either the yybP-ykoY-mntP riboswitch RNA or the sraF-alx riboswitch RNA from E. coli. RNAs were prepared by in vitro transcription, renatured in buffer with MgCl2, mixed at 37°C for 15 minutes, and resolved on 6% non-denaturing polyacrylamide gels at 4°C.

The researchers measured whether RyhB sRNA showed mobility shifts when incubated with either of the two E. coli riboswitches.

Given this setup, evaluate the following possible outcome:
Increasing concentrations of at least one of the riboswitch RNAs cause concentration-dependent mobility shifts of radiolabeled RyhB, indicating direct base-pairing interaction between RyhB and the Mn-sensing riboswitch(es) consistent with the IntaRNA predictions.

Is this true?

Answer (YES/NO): NO